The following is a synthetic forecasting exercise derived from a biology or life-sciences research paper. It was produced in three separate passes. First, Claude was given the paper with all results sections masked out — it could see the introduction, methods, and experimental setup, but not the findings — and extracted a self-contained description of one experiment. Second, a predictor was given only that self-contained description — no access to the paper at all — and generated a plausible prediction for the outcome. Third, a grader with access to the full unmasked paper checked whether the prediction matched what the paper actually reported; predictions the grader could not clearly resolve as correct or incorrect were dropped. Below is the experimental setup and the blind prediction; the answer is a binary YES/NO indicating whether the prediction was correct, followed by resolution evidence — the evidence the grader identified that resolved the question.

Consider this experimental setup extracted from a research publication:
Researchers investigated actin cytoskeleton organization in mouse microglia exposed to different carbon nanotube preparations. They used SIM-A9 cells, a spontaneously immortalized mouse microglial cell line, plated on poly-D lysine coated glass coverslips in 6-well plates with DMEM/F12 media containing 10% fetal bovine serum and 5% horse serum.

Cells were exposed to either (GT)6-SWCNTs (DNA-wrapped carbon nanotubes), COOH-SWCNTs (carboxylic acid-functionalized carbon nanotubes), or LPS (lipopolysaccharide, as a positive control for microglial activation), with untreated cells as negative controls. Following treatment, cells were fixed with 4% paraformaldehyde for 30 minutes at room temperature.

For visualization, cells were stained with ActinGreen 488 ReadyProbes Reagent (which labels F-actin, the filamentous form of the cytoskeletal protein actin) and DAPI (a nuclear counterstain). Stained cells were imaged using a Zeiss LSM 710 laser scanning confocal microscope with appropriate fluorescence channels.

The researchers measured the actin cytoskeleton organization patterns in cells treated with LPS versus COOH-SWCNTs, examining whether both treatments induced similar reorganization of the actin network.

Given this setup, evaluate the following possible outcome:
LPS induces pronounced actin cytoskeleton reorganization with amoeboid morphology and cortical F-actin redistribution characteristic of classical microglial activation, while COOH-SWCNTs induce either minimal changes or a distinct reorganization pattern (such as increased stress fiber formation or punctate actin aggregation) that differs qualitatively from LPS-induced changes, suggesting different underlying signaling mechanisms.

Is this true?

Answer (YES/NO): NO